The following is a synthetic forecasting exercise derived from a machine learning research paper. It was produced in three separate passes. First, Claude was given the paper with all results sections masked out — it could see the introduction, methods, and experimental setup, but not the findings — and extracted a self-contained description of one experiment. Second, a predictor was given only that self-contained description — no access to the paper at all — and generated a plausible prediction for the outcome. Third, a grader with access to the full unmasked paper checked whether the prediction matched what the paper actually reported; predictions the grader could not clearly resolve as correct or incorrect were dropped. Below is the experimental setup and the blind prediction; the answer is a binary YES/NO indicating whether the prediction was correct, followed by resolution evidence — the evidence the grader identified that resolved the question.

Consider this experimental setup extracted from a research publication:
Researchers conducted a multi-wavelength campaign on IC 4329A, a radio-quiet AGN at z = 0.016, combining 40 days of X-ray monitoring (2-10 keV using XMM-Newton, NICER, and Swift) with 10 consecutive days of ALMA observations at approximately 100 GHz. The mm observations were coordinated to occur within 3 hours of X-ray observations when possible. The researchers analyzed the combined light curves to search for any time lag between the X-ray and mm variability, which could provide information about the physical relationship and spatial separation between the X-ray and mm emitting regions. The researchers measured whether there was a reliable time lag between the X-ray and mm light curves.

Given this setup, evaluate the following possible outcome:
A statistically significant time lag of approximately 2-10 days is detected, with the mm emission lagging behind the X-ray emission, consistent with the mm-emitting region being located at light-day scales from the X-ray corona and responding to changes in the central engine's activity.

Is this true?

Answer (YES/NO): NO